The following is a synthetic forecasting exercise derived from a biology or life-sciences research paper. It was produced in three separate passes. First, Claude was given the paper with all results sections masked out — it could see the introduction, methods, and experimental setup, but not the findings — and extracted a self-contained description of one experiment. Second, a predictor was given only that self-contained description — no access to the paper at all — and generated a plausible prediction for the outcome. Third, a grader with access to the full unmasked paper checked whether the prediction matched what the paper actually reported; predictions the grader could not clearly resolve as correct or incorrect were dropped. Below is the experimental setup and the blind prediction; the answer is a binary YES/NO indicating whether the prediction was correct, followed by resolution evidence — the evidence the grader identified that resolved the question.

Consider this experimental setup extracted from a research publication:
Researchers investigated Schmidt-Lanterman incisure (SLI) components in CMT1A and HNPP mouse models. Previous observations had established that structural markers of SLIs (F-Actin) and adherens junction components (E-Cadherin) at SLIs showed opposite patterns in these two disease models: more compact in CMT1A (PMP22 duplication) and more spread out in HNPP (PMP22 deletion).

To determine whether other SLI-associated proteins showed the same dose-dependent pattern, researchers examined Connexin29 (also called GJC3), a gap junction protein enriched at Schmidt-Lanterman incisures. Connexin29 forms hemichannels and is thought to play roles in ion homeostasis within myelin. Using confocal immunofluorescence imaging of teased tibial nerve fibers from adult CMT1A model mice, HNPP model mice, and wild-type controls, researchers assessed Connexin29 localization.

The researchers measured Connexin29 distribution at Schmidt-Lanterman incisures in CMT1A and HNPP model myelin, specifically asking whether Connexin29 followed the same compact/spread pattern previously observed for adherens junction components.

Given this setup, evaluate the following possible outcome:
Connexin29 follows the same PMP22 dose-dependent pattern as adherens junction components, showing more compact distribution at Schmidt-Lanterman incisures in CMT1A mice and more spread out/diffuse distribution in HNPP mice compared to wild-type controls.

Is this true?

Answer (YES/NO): NO